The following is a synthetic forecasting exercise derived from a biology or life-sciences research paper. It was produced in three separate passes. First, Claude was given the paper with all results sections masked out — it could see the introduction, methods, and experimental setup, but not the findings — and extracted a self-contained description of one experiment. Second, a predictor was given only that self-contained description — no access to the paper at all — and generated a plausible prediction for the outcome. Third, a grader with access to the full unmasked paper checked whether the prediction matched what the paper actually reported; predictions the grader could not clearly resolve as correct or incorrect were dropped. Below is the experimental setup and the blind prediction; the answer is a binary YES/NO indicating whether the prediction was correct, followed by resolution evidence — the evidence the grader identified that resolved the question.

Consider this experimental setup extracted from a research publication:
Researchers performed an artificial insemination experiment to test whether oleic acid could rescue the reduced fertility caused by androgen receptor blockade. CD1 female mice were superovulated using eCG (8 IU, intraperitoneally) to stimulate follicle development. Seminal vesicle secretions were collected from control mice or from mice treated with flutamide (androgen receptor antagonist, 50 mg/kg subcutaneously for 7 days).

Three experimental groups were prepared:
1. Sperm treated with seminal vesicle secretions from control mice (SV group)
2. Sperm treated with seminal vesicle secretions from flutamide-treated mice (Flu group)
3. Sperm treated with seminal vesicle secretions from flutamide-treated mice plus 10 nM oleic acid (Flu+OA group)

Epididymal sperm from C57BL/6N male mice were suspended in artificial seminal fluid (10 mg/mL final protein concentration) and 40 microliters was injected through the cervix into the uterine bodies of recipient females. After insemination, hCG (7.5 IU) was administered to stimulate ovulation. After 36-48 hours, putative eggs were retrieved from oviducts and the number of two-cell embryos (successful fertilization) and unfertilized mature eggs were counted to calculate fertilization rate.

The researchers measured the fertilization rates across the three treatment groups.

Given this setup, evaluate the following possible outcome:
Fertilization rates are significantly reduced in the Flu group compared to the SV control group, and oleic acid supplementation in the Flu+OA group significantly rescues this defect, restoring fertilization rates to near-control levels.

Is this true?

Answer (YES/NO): NO